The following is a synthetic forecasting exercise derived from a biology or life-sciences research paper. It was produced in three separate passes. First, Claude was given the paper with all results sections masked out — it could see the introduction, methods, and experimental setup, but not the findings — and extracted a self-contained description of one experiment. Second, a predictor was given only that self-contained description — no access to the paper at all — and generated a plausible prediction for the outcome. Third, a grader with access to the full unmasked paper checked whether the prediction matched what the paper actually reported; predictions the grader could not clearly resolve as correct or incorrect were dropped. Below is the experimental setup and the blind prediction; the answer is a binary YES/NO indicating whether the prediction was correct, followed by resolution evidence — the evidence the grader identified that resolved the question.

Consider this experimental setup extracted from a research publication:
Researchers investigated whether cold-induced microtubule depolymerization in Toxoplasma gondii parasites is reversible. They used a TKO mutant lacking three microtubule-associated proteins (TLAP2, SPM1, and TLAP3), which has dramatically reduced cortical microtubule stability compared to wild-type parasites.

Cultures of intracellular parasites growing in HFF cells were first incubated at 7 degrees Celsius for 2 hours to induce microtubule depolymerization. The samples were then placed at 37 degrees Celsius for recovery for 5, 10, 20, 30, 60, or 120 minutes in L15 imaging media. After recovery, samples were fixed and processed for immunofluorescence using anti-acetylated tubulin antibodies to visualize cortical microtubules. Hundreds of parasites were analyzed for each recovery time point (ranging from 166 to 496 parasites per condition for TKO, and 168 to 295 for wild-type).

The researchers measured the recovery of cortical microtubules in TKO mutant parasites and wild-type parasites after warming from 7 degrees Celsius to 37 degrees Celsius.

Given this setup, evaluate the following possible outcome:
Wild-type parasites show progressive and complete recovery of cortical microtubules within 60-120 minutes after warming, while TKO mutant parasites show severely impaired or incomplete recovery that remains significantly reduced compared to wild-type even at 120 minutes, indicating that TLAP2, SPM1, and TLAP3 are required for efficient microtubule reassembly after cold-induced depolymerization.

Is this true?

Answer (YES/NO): NO